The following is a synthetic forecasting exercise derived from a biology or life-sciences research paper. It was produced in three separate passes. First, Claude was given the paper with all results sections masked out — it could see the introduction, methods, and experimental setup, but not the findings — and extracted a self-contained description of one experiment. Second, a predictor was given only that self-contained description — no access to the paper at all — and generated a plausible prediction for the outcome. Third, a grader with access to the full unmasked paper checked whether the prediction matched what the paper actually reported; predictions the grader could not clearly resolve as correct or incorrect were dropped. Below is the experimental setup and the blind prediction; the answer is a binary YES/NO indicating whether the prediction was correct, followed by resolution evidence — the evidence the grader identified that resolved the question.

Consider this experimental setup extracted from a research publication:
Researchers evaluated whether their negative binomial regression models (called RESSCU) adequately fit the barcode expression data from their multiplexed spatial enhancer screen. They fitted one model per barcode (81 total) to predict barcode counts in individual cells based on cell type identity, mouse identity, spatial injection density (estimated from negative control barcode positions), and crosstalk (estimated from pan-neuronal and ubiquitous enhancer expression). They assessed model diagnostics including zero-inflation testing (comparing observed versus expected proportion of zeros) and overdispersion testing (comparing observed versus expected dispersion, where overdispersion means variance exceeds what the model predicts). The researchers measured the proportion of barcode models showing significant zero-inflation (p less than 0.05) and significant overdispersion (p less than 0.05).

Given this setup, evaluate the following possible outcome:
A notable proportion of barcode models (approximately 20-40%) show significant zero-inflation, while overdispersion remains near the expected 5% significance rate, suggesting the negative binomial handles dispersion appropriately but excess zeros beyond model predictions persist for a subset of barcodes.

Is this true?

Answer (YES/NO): NO